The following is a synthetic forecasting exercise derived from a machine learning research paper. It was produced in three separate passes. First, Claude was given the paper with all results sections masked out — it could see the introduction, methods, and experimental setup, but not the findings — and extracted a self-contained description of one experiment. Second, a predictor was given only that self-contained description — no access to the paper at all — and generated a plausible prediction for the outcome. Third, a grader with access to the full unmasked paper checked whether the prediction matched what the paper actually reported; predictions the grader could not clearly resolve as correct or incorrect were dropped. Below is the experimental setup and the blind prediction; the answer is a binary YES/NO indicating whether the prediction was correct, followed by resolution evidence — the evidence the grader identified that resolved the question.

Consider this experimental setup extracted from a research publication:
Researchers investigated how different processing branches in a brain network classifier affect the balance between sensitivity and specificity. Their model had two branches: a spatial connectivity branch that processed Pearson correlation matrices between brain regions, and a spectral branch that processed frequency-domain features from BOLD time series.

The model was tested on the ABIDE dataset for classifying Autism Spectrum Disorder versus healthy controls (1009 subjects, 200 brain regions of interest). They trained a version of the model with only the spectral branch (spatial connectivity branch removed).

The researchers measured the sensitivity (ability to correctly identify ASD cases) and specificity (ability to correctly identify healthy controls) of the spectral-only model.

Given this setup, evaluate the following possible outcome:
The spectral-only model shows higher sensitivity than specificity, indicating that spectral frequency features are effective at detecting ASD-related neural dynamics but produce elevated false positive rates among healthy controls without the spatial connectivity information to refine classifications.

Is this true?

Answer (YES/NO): YES